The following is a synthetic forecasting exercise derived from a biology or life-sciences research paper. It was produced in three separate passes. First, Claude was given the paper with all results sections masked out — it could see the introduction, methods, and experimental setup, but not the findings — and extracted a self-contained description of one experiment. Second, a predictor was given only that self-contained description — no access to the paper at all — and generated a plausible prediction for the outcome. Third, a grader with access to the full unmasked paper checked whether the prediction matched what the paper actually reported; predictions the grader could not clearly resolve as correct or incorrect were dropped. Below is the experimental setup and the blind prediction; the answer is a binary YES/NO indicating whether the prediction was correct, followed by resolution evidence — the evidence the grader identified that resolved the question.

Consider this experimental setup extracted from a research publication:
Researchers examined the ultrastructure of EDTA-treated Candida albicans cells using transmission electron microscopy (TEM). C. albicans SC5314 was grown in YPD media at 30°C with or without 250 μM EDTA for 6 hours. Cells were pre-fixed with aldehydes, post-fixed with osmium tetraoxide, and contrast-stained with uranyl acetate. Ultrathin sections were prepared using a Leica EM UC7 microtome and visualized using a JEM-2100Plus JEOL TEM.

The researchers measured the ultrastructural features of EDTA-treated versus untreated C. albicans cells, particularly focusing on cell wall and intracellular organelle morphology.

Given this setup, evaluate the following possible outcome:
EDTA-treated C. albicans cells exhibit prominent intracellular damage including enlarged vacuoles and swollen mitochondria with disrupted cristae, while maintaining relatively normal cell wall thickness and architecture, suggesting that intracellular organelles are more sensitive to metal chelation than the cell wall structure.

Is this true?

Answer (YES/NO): NO